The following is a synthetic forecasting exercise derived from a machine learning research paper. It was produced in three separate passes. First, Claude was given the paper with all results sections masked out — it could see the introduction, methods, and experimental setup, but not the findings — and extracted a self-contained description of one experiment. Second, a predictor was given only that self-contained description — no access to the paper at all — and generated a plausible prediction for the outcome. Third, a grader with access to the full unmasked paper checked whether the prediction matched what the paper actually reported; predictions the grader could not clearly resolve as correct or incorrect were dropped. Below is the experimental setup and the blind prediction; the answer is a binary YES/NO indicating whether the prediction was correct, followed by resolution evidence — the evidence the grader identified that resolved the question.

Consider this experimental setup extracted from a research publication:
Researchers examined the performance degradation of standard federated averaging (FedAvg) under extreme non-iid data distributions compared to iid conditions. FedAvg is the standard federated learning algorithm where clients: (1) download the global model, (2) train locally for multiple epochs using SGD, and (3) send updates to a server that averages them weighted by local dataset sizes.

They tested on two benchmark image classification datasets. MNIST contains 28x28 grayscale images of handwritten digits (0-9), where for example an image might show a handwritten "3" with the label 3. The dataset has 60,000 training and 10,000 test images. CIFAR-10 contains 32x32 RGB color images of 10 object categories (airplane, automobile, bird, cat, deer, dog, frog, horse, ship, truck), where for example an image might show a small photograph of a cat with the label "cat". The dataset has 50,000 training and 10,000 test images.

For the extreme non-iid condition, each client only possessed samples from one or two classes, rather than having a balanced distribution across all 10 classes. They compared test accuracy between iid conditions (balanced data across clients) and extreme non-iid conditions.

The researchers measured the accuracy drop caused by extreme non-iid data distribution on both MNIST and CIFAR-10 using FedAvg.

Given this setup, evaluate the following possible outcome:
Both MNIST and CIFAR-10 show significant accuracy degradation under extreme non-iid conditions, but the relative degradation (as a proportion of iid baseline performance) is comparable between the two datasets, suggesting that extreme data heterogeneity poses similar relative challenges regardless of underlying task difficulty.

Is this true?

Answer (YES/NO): NO